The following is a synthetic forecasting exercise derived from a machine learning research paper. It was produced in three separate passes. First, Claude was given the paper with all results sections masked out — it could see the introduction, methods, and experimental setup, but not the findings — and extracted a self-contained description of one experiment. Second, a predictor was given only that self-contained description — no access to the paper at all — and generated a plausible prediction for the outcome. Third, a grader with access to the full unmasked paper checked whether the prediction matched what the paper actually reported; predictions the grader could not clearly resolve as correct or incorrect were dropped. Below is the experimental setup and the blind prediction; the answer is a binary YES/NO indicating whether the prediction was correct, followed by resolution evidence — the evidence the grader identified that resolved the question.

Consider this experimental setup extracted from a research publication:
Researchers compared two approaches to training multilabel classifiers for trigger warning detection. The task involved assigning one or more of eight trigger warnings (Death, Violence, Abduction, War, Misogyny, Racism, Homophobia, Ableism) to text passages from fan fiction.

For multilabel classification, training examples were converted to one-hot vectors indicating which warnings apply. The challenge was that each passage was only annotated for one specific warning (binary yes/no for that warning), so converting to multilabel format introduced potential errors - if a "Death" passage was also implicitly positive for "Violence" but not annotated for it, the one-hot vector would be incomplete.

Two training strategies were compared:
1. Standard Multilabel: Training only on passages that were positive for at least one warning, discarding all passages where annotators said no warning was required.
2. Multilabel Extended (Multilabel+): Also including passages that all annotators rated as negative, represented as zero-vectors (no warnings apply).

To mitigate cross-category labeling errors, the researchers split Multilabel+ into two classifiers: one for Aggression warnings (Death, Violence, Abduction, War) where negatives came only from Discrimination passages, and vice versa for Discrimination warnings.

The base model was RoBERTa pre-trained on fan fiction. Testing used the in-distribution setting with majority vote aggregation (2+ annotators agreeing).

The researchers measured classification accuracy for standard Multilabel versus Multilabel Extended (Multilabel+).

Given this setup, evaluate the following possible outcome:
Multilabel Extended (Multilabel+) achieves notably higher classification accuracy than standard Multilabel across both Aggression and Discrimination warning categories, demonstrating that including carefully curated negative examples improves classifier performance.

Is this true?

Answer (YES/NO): NO